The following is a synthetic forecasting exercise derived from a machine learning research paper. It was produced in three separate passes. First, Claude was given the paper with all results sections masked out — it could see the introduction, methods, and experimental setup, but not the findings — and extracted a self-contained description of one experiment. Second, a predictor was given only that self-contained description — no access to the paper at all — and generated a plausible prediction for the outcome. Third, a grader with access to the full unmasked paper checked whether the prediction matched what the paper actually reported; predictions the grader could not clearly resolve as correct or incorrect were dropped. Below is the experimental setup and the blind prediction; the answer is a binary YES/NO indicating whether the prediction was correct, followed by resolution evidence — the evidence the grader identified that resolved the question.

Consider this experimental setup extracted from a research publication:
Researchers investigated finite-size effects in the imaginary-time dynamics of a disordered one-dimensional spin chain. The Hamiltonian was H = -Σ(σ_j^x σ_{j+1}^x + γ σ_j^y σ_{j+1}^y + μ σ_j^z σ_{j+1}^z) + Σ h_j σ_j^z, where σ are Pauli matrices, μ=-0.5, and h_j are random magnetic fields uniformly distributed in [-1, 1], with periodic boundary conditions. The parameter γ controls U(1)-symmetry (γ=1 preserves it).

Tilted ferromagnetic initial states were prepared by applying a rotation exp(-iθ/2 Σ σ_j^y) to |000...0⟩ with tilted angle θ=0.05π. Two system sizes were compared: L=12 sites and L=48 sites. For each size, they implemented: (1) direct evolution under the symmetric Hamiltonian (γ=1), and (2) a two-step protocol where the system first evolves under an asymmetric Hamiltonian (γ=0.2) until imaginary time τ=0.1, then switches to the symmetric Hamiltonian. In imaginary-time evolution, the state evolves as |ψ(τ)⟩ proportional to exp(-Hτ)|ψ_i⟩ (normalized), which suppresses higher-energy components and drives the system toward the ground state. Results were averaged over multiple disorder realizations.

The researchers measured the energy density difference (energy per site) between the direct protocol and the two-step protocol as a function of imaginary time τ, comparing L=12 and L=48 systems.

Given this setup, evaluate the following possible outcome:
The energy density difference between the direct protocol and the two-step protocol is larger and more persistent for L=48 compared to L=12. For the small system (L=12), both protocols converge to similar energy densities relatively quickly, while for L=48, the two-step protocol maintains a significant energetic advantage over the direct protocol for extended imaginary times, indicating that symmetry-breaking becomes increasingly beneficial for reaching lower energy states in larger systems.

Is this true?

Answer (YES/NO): NO